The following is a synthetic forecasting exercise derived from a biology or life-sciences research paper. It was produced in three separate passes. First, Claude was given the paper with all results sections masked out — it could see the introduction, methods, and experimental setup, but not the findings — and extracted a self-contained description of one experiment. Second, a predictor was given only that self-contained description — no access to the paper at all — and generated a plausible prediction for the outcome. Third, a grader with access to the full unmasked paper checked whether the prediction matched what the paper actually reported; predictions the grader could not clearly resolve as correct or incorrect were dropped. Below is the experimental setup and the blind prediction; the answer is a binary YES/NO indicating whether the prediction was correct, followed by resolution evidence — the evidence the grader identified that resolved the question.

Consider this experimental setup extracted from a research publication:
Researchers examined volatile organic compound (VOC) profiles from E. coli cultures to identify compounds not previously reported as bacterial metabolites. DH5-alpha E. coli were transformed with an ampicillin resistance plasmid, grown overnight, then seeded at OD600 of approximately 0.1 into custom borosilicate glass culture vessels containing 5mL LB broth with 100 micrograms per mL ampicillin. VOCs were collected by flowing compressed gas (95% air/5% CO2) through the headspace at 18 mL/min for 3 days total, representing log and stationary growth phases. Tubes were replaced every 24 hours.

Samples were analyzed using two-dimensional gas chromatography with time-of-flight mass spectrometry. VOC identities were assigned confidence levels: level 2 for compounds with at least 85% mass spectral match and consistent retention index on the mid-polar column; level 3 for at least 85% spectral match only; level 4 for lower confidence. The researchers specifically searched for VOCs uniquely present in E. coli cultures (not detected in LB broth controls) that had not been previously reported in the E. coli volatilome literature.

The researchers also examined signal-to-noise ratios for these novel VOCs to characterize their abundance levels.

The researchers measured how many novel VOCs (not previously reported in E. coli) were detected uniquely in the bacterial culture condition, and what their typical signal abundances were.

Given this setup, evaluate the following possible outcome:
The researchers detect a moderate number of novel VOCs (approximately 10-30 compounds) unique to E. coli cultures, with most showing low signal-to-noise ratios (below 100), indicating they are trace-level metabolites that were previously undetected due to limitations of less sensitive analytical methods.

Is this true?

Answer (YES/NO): NO